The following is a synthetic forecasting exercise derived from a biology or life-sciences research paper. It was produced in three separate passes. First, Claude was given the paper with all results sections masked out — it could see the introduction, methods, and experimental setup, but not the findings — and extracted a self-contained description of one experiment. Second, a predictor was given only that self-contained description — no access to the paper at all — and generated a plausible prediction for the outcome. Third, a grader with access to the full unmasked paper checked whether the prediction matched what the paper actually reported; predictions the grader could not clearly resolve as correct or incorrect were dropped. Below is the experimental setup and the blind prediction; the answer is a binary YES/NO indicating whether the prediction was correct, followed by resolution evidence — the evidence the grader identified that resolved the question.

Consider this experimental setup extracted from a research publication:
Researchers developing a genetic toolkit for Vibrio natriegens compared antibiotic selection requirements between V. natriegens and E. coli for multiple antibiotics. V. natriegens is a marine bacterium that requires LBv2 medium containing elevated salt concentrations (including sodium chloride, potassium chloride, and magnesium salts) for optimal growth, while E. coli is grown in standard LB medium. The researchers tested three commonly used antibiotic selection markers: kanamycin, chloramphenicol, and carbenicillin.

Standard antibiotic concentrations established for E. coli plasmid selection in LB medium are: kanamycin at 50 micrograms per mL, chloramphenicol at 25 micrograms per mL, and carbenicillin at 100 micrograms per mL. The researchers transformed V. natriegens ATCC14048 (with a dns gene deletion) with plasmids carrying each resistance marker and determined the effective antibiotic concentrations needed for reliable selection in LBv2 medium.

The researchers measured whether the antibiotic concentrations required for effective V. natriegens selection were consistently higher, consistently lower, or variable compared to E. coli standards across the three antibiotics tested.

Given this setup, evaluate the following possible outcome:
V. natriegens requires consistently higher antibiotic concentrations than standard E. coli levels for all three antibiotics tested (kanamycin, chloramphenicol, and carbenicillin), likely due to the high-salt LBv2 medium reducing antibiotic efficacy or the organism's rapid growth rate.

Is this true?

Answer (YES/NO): NO